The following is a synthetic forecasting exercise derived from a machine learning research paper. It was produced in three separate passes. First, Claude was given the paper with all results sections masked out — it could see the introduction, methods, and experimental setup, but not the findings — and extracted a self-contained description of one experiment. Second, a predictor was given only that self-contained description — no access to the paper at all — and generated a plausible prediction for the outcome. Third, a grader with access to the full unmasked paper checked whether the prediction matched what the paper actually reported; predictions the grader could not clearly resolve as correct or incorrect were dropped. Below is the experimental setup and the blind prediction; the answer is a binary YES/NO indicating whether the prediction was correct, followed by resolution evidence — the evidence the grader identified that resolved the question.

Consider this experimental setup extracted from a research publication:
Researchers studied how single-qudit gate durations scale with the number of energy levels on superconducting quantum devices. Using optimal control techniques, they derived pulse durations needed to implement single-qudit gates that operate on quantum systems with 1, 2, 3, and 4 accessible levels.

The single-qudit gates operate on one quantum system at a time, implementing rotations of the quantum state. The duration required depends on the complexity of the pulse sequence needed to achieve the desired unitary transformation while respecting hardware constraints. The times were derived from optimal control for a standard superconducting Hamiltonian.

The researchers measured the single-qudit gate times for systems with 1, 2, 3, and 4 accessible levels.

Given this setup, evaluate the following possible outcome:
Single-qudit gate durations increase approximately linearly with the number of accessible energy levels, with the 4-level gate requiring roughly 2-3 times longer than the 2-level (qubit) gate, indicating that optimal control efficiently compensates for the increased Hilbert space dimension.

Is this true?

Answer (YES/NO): NO